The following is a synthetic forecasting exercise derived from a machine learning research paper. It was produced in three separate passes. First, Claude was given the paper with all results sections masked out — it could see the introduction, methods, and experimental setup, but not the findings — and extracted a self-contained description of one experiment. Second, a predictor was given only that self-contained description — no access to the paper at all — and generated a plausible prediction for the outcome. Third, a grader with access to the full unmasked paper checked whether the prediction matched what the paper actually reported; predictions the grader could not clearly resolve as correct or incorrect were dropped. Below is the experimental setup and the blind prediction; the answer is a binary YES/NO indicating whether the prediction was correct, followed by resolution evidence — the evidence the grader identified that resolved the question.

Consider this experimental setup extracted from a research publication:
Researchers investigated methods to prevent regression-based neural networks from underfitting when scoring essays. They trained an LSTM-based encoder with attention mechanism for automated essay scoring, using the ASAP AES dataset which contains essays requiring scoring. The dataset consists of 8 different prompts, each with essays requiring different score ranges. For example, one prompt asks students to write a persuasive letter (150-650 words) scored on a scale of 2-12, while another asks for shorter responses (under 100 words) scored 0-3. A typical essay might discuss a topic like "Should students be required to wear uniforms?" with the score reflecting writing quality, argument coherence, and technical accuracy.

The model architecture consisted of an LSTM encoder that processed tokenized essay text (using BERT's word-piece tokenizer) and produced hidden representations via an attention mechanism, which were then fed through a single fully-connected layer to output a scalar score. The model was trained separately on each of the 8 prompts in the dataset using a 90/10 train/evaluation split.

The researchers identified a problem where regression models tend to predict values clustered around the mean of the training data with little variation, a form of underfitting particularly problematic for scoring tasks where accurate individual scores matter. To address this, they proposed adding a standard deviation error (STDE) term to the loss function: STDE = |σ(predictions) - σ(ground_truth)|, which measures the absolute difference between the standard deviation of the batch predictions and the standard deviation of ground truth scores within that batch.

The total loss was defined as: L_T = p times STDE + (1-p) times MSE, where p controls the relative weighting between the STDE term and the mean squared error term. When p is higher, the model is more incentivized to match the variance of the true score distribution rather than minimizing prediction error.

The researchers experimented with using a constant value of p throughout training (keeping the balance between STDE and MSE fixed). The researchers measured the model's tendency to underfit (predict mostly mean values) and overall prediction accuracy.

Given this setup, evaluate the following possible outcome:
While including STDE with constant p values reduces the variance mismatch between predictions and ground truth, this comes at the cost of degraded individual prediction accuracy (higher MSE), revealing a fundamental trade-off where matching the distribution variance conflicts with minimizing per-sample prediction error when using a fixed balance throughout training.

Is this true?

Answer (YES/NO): YES